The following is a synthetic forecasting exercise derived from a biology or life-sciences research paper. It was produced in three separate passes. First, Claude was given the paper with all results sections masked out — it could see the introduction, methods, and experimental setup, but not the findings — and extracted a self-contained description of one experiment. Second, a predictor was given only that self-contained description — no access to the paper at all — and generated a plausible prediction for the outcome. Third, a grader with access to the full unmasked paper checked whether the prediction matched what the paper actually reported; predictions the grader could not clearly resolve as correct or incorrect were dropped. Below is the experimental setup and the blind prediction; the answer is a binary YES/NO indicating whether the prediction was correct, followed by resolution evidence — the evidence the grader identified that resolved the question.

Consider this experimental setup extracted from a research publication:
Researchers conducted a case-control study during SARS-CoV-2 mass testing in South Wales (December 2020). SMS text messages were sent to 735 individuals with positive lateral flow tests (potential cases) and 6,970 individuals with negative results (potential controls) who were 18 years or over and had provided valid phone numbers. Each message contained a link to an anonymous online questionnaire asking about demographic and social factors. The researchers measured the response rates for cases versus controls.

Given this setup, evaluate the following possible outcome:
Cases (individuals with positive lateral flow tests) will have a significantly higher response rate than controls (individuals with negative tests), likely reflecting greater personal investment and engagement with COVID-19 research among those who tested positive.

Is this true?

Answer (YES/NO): NO